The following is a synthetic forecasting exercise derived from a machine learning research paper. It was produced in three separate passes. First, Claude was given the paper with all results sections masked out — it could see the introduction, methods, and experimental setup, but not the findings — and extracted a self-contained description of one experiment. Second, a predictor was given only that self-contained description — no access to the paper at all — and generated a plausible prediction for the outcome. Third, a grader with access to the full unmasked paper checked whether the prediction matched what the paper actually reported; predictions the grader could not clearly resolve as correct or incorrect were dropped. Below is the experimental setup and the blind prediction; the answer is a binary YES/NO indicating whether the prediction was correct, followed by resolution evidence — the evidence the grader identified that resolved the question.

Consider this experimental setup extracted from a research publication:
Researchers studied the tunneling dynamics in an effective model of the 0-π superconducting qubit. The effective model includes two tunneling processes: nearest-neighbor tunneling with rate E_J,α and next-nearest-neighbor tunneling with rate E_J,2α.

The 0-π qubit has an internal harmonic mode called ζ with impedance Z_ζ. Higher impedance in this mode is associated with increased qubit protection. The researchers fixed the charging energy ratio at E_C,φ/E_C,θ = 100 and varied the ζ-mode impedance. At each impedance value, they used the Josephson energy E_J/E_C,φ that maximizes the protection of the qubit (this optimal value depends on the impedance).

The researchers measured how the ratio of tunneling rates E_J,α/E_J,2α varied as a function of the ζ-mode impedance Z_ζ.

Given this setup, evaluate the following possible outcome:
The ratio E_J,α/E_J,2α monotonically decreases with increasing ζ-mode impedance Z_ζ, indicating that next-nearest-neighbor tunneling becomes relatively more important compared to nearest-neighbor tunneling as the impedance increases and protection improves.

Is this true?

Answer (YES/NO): YES